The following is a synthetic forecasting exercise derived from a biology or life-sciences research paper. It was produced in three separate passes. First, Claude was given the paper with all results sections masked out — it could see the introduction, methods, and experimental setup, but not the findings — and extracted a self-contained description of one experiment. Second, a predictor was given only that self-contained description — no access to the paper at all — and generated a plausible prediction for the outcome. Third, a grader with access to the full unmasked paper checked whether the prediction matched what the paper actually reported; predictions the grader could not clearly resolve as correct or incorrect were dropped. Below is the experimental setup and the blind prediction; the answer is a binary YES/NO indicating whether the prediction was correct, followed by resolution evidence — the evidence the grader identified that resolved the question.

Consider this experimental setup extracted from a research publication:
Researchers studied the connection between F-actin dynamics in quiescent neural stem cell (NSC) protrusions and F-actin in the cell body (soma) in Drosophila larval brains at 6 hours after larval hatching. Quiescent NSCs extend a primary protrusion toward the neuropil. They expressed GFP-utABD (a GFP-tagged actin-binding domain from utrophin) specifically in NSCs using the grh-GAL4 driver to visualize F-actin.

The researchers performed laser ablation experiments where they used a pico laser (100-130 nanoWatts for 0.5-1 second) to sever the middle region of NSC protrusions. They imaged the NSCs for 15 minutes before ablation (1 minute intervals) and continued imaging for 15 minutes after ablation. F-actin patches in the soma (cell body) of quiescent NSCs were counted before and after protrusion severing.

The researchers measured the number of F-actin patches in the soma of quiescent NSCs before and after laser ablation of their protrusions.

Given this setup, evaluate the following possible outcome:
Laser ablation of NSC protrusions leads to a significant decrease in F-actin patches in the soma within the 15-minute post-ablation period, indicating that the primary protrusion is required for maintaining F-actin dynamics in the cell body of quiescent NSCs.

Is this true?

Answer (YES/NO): YES